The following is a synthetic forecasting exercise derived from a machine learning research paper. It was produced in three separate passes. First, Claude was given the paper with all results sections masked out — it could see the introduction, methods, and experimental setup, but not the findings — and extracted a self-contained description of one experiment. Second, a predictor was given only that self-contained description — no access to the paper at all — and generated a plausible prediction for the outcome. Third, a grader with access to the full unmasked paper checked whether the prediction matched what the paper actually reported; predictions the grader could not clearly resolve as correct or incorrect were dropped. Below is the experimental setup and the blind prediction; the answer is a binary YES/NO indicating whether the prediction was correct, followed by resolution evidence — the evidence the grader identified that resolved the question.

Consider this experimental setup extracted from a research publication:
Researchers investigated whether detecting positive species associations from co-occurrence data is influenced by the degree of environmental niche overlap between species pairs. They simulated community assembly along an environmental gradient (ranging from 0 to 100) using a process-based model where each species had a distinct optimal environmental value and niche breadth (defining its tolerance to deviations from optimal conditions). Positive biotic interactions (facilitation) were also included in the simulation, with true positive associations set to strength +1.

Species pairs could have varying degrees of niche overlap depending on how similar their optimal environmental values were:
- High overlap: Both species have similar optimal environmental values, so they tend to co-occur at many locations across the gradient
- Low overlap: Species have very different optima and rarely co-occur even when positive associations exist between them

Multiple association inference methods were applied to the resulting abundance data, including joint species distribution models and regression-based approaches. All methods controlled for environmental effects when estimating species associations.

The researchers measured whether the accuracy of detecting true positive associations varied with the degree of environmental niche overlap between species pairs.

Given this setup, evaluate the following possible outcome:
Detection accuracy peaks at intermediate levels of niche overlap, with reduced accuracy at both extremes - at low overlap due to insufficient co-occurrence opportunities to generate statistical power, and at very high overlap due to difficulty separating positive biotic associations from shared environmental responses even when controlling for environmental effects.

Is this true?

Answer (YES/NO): NO